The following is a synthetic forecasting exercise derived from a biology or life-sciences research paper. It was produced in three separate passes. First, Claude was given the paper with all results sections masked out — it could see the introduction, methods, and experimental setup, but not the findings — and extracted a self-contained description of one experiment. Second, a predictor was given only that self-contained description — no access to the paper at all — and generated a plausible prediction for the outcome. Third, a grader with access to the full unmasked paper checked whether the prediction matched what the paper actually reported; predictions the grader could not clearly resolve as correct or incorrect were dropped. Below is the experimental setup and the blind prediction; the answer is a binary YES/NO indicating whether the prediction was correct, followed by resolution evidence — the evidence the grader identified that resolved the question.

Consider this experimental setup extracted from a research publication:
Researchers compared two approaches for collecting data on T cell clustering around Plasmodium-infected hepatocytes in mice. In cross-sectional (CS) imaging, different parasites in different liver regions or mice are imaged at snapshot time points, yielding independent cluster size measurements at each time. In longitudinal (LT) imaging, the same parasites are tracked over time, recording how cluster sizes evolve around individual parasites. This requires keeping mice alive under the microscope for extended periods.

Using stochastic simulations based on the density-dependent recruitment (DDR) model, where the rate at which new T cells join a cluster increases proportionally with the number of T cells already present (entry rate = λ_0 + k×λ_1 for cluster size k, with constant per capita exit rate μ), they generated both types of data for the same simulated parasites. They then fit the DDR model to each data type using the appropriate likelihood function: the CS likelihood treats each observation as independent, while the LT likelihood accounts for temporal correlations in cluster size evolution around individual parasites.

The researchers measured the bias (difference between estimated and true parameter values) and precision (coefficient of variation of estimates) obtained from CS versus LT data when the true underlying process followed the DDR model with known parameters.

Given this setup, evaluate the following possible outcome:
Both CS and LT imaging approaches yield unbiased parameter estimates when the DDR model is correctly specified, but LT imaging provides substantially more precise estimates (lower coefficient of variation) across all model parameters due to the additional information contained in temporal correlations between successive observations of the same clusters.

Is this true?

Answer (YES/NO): NO